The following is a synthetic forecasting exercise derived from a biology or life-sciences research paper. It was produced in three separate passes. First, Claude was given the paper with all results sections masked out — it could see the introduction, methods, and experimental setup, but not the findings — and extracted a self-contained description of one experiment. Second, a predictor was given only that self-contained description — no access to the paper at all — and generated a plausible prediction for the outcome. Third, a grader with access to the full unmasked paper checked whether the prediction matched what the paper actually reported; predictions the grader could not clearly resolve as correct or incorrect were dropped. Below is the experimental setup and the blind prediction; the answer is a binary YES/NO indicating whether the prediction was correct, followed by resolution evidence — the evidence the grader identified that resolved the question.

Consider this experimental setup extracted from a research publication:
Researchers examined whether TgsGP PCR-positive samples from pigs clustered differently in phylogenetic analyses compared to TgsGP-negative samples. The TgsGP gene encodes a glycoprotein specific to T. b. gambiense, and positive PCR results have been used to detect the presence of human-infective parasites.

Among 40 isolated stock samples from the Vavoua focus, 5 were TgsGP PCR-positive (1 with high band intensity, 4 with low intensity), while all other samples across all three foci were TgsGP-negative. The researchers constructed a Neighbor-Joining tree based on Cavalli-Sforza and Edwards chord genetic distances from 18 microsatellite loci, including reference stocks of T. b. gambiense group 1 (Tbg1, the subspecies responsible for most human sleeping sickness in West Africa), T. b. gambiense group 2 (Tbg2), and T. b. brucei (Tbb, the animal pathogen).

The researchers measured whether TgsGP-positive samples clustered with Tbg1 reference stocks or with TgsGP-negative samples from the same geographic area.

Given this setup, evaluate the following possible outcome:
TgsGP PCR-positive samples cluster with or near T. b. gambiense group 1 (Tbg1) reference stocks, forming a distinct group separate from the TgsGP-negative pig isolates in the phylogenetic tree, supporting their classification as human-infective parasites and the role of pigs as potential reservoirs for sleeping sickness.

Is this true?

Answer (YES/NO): NO